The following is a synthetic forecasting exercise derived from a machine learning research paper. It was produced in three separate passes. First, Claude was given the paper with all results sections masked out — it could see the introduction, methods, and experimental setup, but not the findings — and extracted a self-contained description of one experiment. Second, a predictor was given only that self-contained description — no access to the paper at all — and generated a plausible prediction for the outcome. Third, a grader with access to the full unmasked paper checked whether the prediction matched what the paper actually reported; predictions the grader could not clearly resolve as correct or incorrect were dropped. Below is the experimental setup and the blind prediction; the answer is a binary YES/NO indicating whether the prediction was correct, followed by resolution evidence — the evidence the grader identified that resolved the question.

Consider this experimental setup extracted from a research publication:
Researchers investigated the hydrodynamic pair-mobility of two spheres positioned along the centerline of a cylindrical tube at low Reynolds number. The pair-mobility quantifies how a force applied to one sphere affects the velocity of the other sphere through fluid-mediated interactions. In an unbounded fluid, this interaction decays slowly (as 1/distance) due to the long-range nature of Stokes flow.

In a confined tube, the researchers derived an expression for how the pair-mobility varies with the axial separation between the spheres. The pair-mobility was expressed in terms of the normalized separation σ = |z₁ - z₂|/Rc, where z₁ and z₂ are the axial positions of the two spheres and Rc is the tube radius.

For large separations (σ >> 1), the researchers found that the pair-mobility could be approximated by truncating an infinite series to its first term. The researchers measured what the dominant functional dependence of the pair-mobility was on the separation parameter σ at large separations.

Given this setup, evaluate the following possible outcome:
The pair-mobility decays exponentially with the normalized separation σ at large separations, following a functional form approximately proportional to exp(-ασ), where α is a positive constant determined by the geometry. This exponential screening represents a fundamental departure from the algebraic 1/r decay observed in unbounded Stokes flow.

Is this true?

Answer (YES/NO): YES